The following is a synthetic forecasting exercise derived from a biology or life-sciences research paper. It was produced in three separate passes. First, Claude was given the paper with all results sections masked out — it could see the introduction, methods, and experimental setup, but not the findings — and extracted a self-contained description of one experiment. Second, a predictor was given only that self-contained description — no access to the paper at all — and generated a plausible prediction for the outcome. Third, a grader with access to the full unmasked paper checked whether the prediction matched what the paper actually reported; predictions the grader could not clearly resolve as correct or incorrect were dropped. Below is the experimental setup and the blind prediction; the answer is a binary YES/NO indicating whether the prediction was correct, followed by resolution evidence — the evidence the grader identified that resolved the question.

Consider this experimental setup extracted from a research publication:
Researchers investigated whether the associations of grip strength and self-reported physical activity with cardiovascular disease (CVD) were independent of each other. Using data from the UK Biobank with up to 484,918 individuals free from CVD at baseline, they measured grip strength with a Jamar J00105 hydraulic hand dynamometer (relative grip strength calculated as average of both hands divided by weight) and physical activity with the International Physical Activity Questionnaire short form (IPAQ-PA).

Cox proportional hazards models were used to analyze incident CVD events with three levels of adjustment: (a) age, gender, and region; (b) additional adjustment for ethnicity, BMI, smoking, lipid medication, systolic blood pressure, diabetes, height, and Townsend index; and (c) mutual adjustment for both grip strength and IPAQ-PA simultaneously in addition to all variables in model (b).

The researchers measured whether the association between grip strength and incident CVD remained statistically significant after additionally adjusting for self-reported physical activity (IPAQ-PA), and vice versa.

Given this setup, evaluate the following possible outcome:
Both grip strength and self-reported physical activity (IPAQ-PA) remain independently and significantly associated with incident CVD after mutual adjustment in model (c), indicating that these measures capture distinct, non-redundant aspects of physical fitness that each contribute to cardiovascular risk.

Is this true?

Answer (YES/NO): YES